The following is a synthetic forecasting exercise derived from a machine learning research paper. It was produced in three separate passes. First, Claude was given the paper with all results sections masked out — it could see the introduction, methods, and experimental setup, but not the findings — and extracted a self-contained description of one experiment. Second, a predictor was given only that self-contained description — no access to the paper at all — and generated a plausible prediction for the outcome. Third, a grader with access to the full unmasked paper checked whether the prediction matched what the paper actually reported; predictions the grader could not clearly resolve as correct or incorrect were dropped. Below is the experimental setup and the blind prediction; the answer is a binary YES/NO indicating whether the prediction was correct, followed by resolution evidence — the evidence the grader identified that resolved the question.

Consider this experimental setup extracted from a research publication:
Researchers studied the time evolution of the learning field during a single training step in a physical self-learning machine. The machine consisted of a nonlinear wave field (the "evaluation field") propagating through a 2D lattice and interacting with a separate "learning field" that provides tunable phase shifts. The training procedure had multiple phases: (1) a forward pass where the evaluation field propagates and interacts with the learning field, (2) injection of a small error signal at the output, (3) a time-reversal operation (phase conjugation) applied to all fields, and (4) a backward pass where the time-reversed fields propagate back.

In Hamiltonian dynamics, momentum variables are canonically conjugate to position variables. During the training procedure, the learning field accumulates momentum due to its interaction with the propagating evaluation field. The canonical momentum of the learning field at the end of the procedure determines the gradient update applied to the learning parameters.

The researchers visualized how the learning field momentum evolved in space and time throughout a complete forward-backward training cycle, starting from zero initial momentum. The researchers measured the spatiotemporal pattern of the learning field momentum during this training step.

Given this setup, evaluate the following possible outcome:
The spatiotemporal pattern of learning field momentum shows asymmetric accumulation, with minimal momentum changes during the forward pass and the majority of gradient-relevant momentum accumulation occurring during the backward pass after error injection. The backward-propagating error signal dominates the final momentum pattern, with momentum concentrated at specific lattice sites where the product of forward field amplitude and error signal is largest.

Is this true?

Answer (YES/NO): NO